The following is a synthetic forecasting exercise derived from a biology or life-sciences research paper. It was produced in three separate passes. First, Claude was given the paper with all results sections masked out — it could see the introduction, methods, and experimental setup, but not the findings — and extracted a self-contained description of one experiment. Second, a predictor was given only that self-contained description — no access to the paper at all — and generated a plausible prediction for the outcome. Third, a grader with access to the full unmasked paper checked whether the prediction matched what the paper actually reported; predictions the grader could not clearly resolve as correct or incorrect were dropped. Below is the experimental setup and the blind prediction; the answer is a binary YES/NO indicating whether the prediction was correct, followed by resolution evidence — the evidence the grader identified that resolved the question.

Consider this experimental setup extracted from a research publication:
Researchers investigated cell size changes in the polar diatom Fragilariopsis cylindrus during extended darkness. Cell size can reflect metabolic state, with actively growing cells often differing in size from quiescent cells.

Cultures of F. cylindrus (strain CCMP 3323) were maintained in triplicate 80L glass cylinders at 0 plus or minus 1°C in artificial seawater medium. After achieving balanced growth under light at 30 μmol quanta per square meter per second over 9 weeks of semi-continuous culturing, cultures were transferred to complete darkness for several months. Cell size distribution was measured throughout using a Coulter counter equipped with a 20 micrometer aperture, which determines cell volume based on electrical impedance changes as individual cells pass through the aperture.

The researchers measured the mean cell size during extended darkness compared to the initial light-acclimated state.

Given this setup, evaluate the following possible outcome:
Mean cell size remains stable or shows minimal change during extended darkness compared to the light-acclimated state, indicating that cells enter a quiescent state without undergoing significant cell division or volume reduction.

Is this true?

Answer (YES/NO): YES